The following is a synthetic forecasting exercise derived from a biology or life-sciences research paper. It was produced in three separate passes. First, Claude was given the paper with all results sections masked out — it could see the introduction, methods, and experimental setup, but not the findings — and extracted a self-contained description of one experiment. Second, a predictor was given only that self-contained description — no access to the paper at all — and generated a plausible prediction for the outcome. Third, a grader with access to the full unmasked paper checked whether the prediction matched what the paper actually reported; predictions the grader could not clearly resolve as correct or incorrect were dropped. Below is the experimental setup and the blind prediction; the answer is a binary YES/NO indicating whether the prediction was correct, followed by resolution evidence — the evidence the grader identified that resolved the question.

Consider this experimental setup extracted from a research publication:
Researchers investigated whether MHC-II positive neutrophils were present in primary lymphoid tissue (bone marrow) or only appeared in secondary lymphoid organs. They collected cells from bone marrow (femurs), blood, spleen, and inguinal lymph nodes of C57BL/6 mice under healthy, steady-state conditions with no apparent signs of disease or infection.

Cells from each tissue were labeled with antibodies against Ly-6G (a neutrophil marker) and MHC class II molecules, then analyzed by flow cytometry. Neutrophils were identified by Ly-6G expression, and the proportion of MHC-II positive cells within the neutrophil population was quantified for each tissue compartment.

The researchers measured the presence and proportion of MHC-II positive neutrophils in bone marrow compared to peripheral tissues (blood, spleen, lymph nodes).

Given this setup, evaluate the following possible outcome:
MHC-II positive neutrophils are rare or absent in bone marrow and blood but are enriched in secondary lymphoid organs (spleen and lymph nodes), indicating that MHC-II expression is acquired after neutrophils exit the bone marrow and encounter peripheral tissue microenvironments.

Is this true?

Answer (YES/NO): NO